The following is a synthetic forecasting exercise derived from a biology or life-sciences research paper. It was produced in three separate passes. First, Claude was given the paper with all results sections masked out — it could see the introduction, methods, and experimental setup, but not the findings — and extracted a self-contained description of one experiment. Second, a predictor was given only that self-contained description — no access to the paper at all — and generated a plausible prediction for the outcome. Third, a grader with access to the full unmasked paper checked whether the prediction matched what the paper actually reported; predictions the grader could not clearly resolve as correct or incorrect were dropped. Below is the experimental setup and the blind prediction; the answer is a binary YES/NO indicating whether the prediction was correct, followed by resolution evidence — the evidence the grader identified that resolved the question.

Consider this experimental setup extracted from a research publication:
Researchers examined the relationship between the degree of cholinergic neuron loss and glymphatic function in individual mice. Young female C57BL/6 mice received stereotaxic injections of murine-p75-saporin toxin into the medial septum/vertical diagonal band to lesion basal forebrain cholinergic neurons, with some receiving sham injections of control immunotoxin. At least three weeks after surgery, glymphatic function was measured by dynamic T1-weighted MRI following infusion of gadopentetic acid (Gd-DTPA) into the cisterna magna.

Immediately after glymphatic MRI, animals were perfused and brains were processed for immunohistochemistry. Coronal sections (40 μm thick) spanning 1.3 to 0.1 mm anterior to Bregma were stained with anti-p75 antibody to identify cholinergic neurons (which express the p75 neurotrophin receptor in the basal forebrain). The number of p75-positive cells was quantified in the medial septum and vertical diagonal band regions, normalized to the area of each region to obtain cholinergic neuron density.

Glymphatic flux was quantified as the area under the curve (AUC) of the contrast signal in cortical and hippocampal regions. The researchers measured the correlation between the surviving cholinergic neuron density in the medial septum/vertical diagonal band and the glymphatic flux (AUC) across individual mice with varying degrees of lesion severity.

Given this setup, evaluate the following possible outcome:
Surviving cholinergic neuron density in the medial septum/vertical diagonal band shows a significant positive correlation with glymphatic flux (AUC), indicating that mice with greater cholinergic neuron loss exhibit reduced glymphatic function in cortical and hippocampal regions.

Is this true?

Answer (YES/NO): NO